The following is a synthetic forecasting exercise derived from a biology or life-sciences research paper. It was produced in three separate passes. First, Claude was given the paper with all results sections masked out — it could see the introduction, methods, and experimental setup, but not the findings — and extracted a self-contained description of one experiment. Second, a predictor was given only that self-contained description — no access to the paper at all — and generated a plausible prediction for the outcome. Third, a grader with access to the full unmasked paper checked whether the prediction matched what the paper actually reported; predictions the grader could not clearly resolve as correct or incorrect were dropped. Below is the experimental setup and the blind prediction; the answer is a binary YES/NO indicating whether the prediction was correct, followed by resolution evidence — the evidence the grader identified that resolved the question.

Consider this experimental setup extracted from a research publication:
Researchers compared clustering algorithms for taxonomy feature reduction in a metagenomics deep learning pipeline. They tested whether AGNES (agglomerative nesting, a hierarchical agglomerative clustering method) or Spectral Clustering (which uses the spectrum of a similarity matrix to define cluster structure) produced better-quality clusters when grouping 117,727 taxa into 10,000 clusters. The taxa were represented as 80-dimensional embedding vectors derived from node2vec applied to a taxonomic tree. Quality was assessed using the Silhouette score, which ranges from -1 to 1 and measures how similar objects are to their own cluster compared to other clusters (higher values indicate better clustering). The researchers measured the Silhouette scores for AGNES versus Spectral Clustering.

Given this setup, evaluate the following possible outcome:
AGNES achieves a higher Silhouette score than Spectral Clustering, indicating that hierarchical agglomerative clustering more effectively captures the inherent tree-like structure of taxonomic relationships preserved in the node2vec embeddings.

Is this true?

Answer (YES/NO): YES